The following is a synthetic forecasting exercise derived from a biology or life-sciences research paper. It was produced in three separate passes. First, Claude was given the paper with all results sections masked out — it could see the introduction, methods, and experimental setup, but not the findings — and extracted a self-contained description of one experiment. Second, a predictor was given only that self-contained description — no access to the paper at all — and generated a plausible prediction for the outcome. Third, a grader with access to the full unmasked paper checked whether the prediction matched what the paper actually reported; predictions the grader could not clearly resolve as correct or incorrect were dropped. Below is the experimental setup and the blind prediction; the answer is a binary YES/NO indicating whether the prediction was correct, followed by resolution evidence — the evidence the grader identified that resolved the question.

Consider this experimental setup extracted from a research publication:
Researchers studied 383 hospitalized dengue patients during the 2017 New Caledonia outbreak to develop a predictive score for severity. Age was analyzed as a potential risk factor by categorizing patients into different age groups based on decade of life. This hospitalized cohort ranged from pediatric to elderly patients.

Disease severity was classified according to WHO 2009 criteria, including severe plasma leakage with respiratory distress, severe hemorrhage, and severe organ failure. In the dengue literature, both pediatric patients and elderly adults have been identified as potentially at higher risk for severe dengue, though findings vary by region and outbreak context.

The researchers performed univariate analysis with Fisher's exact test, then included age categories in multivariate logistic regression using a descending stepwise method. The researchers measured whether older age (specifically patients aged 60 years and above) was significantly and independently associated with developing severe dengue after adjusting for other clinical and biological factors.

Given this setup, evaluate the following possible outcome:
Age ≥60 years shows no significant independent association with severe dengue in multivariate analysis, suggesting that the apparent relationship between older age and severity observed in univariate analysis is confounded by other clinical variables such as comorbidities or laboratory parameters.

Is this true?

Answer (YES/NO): NO